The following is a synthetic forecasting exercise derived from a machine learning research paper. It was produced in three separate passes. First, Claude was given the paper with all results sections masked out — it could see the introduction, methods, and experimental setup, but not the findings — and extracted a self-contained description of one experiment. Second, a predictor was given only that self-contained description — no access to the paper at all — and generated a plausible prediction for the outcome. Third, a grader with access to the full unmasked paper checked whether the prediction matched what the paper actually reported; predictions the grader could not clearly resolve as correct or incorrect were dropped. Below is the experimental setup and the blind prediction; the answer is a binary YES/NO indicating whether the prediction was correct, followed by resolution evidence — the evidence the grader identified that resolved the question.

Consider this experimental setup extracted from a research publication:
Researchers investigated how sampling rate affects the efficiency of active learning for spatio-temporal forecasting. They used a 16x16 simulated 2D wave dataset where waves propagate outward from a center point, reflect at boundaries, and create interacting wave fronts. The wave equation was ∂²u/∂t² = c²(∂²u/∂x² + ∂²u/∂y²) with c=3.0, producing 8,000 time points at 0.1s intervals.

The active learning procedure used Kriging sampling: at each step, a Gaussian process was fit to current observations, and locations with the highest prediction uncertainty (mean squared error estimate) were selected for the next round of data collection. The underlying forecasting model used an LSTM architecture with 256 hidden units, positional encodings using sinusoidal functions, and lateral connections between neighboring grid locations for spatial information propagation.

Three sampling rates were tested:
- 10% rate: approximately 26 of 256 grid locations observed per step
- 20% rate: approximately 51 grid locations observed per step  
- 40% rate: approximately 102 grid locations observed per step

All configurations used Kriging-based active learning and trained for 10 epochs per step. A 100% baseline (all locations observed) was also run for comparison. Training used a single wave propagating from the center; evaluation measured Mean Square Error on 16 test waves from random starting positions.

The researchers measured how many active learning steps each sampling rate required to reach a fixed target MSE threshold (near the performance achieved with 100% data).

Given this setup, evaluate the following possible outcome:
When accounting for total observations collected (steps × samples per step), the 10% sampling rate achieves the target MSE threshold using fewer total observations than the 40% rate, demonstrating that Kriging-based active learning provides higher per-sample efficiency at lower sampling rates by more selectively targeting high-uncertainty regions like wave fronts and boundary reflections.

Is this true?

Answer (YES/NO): NO